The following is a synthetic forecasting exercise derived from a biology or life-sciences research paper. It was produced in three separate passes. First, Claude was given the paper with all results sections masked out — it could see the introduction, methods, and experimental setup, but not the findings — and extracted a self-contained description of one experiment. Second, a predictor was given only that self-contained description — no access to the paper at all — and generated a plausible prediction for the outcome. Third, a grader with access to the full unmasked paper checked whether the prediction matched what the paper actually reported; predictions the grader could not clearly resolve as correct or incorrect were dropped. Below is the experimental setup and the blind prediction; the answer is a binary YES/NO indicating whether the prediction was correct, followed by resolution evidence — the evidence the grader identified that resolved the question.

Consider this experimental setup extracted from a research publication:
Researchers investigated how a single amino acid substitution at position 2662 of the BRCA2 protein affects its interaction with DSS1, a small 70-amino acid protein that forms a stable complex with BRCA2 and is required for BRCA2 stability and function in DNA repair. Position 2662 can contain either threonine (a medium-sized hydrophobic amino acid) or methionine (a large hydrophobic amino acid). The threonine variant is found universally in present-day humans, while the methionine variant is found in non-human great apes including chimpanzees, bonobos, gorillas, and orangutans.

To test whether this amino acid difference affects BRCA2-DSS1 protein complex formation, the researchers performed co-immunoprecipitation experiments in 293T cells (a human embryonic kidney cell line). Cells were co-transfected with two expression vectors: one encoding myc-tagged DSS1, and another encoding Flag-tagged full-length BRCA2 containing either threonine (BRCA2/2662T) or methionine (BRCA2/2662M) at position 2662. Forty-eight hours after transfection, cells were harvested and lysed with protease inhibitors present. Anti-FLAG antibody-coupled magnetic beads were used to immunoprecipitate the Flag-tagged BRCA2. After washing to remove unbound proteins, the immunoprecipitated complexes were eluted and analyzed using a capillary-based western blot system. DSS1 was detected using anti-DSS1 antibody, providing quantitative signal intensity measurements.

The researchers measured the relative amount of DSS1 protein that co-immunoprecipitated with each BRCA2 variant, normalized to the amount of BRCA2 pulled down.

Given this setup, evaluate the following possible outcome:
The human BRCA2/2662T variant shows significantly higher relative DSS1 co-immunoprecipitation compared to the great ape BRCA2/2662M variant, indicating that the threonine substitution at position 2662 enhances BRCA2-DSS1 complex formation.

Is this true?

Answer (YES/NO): NO